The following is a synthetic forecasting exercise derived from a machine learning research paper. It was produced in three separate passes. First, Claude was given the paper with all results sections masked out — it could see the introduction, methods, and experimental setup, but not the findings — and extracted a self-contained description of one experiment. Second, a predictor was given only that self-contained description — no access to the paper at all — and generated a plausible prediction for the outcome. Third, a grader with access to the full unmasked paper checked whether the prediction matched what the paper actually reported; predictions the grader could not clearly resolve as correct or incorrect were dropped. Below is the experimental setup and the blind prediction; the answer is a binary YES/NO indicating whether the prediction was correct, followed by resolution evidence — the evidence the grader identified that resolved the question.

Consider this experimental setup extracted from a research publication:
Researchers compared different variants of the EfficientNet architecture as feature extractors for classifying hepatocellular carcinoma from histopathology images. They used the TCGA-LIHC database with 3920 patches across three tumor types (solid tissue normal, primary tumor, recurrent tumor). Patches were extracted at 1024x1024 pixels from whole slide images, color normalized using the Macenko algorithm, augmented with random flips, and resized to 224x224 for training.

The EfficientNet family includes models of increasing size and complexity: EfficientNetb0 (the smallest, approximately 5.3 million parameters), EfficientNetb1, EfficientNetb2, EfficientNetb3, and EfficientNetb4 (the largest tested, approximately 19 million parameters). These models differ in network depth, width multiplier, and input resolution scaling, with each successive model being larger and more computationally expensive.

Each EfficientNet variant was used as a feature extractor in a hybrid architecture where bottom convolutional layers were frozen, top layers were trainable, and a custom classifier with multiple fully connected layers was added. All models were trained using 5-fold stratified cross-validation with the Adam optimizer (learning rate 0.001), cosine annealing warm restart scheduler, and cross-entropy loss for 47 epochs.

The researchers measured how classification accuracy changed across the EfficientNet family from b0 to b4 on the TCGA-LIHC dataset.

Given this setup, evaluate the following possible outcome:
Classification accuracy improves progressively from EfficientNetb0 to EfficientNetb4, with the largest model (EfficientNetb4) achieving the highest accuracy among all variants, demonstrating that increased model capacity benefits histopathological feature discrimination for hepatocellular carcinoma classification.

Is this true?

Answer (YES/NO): NO